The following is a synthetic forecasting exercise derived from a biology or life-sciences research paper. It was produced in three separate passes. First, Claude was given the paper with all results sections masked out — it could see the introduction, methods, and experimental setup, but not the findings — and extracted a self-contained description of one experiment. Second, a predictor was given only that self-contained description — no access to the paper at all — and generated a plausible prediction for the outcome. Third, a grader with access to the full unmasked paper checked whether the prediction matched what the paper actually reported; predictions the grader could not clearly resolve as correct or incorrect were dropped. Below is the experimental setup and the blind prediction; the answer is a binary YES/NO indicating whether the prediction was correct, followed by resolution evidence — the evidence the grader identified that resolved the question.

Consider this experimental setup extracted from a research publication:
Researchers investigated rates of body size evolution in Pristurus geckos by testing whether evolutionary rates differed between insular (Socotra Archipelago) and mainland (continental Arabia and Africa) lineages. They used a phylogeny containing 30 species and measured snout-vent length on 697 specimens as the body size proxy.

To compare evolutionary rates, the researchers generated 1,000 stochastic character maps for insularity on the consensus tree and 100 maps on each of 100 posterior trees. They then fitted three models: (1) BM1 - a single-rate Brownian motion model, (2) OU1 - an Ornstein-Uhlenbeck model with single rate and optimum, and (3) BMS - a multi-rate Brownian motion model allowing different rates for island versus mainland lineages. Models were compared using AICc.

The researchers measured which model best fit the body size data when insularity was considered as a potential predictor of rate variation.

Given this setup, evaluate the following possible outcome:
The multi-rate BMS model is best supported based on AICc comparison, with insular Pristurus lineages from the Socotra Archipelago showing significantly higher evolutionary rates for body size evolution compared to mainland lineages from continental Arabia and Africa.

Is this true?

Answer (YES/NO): NO